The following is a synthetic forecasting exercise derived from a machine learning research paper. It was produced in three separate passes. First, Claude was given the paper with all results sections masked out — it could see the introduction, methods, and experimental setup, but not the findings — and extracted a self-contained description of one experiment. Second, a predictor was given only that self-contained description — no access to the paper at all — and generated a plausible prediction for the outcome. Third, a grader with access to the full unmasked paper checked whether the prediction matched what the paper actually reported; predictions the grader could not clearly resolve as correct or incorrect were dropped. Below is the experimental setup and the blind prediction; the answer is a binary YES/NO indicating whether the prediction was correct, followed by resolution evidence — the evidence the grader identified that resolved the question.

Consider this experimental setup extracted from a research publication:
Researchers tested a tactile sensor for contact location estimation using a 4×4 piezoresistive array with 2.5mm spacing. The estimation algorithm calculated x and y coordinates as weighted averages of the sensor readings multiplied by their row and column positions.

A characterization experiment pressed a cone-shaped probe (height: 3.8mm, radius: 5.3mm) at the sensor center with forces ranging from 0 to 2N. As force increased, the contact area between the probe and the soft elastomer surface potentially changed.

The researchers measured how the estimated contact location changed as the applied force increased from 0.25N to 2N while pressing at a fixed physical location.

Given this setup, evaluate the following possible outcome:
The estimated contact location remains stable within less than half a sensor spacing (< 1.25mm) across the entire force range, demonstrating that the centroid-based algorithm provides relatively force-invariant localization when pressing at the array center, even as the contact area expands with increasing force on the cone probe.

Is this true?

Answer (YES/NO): YES